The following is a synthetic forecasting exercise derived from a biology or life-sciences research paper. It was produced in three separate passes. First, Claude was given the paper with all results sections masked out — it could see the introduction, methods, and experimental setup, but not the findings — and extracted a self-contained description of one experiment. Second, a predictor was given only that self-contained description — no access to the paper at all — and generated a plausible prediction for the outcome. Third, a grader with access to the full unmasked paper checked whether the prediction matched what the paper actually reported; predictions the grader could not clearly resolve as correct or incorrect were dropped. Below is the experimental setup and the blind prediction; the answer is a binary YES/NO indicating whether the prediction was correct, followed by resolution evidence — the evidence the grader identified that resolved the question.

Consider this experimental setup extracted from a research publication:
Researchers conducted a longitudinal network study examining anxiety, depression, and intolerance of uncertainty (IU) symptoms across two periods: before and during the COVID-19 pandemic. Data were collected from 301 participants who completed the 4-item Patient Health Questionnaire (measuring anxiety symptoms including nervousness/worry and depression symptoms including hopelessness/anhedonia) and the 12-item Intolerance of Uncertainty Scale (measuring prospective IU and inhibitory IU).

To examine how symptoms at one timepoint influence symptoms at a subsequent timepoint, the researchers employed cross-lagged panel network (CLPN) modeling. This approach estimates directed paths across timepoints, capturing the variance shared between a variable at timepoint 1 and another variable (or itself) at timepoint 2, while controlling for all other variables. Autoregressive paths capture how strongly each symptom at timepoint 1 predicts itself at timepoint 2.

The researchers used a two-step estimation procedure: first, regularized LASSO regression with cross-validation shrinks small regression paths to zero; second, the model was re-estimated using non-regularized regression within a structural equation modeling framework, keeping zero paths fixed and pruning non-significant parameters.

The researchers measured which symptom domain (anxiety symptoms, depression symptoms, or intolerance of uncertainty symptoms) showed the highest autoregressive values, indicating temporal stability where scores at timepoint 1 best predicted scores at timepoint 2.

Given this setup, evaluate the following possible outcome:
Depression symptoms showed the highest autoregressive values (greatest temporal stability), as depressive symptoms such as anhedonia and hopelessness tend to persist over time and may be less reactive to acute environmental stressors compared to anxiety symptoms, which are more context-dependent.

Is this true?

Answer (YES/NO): NO